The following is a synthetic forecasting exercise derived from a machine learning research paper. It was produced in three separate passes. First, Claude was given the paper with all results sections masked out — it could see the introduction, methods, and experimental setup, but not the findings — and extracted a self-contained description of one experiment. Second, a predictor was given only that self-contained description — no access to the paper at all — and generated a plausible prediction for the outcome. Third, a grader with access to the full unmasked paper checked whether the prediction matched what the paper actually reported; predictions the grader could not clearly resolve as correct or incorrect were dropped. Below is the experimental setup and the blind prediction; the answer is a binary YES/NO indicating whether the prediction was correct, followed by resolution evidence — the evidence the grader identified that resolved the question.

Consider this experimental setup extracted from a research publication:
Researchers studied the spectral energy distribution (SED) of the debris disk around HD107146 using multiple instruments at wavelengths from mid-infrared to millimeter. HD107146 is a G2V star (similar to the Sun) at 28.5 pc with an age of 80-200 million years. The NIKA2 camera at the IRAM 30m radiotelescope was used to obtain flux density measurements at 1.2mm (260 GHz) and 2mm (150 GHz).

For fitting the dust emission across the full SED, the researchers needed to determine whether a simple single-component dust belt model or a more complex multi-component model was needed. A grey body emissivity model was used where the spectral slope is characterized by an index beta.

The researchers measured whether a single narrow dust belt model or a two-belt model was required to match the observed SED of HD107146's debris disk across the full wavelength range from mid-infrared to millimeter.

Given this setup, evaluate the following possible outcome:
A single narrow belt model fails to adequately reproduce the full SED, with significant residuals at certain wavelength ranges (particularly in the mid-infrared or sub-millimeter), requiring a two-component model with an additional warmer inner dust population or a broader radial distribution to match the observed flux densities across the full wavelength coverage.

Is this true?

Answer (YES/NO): YES